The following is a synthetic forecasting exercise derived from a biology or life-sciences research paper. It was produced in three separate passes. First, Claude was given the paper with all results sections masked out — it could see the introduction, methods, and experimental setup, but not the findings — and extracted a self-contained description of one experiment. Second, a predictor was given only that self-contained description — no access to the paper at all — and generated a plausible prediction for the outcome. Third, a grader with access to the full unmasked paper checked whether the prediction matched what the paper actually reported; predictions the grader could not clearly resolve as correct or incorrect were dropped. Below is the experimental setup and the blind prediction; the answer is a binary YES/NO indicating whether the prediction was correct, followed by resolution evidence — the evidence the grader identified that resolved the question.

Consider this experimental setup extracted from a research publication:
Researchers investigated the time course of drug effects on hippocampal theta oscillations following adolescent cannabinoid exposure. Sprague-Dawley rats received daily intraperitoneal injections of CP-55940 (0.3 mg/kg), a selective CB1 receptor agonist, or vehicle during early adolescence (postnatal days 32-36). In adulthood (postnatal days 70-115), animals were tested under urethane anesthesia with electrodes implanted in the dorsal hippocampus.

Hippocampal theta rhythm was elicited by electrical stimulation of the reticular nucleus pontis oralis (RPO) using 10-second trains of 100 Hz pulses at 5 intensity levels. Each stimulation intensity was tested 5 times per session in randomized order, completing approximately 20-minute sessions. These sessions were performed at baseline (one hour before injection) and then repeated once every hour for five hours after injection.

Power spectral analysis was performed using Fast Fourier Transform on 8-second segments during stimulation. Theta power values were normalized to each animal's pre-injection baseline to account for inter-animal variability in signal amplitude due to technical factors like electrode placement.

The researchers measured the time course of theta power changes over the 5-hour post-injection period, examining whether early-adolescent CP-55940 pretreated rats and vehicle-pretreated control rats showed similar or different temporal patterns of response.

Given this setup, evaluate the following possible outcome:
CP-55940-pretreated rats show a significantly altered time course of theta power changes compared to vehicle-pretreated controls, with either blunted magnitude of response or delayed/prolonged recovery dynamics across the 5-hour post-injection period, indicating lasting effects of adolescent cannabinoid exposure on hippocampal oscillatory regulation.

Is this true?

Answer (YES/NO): NO